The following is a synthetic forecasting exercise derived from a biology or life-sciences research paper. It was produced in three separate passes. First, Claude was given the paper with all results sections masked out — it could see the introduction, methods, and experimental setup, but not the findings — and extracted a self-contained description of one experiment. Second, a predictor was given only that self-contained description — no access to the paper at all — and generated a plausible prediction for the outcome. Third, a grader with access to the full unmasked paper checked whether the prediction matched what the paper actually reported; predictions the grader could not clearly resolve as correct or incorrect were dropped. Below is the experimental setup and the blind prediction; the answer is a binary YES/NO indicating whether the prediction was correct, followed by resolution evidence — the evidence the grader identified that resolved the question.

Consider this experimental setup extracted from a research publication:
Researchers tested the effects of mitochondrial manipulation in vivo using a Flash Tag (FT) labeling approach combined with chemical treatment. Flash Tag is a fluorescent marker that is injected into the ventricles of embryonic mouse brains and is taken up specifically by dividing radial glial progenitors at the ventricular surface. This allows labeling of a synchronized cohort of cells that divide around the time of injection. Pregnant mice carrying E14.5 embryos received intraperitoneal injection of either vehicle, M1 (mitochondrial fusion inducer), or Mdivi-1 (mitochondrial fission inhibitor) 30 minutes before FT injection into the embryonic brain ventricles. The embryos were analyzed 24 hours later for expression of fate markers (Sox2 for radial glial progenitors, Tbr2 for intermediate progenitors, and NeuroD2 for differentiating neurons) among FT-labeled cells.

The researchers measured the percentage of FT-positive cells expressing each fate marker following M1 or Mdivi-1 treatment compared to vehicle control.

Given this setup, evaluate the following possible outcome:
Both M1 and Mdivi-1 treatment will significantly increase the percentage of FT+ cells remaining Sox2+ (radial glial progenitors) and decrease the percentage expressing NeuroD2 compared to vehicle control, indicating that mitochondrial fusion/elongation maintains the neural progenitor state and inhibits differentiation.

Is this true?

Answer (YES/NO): YES